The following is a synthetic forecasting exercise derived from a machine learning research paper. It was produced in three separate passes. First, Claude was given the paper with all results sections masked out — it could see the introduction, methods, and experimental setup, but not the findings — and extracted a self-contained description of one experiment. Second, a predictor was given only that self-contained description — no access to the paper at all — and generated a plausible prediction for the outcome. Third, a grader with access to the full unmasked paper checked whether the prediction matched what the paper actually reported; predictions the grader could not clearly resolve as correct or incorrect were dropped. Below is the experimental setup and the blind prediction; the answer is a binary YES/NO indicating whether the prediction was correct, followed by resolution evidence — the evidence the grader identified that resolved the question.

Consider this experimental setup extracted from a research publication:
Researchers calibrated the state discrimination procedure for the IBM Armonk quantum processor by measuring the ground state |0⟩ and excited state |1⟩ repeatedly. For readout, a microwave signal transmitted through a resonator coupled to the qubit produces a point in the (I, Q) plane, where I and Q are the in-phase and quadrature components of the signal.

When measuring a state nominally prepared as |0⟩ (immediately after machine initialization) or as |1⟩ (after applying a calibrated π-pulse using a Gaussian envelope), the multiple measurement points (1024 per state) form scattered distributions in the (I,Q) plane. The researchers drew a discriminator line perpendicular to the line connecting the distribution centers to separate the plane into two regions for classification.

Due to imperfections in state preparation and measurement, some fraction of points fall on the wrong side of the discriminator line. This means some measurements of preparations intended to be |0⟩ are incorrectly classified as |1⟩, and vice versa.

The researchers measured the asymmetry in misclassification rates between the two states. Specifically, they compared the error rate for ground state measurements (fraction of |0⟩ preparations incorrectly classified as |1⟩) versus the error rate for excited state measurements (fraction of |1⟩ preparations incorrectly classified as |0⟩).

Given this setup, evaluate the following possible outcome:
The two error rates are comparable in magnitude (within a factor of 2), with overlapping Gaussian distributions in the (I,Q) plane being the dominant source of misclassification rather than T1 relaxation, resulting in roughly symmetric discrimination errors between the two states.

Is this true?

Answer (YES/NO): NO